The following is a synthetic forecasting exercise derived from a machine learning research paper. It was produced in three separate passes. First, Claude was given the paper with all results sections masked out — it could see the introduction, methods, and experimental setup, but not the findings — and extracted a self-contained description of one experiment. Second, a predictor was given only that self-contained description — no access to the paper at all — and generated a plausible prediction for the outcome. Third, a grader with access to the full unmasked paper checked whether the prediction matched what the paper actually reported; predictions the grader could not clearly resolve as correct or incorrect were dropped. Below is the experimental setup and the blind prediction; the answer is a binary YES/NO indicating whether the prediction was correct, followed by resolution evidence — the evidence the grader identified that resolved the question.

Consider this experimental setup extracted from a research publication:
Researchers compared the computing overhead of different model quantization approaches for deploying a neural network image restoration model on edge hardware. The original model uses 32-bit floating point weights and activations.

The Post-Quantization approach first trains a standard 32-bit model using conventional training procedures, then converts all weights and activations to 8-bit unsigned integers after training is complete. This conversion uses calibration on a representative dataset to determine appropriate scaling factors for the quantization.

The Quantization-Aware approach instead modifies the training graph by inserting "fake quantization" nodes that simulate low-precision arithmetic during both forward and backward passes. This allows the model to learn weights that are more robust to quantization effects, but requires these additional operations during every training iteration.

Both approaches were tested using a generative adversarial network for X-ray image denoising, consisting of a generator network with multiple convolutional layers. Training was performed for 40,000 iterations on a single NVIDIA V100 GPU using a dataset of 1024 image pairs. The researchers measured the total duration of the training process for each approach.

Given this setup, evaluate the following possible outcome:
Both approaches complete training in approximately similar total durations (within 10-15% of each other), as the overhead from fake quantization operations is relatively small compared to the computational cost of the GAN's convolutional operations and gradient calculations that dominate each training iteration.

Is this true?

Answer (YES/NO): NO